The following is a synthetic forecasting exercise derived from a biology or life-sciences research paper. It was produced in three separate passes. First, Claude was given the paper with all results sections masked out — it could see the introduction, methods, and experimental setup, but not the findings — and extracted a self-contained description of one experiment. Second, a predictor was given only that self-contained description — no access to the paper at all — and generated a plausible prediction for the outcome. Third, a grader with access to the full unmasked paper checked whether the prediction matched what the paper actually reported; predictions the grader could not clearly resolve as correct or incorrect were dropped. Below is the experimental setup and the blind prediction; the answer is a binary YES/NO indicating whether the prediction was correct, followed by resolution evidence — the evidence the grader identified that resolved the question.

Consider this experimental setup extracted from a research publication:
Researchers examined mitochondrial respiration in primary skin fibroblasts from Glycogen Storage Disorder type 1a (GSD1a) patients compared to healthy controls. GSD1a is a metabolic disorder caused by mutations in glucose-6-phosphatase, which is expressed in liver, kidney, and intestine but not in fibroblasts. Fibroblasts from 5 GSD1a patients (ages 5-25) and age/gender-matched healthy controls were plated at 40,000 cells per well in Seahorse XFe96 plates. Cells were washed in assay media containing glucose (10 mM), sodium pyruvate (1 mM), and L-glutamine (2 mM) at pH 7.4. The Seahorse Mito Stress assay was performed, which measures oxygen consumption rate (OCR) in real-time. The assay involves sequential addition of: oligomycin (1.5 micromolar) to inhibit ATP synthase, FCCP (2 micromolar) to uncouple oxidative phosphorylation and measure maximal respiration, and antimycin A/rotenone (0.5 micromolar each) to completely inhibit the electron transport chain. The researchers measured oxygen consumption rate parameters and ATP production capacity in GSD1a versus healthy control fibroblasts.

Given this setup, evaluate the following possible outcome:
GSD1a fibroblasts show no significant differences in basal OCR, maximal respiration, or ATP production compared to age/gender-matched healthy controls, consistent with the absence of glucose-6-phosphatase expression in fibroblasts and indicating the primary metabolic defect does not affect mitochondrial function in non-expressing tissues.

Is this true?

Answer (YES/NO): NO